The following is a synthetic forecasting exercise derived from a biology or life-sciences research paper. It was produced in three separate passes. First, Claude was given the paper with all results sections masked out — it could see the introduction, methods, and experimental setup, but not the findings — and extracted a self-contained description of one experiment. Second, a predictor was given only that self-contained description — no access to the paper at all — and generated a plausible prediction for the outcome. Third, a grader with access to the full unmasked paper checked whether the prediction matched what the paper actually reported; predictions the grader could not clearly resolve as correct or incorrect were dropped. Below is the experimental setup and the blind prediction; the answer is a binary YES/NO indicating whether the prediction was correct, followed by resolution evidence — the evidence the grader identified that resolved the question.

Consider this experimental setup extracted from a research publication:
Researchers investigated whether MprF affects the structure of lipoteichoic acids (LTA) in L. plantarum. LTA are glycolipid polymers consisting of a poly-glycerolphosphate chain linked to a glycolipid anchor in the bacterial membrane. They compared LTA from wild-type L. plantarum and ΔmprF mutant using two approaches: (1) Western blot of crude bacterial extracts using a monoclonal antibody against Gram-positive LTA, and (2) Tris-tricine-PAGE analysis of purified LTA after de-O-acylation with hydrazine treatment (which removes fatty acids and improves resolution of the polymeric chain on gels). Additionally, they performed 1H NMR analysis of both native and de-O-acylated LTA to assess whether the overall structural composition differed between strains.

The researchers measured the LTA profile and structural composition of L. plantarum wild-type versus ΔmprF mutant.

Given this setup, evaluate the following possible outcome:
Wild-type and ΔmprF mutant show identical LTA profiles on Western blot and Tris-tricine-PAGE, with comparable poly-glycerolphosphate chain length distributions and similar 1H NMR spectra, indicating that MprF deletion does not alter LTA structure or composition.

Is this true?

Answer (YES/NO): NO